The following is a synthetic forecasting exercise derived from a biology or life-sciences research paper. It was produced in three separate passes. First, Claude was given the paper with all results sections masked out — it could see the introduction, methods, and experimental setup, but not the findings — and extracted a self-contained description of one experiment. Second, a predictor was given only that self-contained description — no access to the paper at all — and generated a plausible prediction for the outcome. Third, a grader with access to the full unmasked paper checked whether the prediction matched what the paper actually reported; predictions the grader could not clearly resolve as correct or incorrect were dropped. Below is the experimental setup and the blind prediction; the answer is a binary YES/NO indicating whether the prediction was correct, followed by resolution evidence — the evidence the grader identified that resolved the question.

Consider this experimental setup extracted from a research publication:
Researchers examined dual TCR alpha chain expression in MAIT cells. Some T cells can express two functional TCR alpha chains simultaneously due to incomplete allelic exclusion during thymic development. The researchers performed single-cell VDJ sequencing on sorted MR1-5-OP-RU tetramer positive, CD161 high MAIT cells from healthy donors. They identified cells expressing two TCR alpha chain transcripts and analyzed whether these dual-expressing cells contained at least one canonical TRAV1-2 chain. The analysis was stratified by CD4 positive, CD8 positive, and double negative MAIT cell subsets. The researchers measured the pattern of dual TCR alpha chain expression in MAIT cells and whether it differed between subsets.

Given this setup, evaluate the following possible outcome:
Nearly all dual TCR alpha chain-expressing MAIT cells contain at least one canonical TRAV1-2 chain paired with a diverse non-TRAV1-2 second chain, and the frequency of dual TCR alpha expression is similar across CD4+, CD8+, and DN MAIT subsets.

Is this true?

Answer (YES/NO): NO